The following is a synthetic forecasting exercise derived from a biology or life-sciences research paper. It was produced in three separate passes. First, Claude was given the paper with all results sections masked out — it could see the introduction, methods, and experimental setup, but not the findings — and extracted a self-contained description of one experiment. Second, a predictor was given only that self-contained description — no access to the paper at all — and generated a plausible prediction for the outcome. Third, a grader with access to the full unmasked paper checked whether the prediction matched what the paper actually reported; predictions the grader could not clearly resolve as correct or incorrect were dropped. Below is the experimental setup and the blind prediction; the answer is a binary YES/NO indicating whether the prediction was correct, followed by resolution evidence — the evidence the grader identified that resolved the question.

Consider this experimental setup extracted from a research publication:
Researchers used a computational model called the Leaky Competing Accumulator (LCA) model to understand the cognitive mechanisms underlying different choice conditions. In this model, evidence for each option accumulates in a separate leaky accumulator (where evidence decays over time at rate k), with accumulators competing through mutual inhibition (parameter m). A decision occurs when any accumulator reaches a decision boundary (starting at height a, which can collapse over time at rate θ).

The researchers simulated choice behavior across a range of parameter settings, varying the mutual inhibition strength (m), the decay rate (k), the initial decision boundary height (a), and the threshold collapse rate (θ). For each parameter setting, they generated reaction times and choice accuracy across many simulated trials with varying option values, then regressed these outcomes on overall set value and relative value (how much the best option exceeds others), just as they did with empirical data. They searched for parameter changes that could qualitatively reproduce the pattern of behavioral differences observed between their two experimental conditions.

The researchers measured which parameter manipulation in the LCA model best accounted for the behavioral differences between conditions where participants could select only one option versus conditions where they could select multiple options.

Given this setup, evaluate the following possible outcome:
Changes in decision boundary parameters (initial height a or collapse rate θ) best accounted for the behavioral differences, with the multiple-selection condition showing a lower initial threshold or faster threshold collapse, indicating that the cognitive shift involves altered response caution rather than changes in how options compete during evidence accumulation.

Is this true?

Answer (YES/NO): NO